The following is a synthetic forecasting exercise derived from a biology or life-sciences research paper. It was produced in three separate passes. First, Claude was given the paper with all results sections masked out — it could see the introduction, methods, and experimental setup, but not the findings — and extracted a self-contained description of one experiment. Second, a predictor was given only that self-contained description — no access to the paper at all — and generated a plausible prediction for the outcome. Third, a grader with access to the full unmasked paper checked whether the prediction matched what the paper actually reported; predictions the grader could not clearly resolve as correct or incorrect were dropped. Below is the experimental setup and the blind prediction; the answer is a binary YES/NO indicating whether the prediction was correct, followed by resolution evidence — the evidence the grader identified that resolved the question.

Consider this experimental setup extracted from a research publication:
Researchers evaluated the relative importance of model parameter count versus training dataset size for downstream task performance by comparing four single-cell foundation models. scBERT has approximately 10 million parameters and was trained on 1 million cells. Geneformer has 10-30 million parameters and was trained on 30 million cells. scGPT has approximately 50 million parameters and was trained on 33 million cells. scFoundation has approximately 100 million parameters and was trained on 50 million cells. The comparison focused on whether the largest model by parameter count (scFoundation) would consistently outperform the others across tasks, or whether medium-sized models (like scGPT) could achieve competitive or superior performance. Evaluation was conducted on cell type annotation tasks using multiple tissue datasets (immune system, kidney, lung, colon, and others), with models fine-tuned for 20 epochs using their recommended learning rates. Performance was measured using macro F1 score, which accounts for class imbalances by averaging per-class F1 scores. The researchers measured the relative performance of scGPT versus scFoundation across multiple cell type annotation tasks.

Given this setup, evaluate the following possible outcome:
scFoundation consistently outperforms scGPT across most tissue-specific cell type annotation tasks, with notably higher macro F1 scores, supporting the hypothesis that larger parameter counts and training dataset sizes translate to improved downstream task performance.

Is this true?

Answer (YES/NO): NO